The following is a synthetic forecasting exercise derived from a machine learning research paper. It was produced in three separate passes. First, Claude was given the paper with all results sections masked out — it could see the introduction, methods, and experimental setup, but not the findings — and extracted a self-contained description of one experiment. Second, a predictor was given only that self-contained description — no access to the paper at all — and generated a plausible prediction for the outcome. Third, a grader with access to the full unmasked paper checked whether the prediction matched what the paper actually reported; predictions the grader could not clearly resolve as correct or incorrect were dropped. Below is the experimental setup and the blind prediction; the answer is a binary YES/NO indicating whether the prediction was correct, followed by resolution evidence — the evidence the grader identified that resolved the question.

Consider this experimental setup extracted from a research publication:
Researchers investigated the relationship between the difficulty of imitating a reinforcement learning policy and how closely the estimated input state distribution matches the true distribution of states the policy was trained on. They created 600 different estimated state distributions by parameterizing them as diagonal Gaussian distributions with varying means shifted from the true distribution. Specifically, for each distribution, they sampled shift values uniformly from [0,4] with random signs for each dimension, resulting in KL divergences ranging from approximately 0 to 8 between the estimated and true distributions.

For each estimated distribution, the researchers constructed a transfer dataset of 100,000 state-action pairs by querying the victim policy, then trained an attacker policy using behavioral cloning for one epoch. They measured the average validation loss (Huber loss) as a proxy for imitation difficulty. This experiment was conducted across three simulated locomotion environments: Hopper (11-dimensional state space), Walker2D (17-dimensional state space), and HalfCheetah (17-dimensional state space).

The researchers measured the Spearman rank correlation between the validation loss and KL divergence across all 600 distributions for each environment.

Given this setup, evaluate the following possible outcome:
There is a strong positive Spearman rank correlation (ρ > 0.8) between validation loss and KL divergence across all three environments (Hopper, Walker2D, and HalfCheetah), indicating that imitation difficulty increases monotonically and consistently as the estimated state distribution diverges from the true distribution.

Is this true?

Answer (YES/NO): NO